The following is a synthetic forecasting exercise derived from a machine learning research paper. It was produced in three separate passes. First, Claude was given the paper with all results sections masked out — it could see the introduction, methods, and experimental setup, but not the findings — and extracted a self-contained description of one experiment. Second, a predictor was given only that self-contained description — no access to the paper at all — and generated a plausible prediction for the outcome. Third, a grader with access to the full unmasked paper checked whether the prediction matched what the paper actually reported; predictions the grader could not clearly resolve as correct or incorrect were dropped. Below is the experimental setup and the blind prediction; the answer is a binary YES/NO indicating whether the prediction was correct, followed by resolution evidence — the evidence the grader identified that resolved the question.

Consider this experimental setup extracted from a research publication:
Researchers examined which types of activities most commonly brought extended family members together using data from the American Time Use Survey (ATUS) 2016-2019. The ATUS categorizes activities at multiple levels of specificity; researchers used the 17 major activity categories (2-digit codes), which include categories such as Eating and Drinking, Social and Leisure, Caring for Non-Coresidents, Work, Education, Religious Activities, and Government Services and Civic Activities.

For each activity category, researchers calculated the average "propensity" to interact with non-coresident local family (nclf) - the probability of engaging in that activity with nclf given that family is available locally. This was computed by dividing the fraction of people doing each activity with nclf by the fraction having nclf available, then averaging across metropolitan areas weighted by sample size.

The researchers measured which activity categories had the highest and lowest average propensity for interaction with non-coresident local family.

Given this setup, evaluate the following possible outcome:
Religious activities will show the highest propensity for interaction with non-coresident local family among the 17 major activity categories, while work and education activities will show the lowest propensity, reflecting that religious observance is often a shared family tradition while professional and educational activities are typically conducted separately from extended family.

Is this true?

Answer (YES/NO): NO